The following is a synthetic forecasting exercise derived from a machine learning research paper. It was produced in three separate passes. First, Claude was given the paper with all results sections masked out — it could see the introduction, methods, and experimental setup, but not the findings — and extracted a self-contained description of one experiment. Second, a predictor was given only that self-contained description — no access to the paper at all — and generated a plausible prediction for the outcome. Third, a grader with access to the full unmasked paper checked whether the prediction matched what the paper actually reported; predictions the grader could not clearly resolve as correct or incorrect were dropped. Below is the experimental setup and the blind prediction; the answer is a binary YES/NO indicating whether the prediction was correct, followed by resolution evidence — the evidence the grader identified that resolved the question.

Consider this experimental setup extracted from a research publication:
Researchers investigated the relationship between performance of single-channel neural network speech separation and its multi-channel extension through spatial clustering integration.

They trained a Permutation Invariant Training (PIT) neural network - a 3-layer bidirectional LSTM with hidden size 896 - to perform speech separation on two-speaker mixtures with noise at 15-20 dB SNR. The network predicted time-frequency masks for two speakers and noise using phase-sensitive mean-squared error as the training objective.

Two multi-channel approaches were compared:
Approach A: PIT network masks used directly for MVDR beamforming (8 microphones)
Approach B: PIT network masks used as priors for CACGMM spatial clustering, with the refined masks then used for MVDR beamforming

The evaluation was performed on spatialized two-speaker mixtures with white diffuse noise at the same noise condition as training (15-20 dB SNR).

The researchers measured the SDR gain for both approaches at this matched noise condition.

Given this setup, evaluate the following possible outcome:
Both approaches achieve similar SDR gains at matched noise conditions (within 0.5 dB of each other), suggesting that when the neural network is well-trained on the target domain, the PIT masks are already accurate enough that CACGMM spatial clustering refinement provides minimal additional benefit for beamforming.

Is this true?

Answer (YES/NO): NO